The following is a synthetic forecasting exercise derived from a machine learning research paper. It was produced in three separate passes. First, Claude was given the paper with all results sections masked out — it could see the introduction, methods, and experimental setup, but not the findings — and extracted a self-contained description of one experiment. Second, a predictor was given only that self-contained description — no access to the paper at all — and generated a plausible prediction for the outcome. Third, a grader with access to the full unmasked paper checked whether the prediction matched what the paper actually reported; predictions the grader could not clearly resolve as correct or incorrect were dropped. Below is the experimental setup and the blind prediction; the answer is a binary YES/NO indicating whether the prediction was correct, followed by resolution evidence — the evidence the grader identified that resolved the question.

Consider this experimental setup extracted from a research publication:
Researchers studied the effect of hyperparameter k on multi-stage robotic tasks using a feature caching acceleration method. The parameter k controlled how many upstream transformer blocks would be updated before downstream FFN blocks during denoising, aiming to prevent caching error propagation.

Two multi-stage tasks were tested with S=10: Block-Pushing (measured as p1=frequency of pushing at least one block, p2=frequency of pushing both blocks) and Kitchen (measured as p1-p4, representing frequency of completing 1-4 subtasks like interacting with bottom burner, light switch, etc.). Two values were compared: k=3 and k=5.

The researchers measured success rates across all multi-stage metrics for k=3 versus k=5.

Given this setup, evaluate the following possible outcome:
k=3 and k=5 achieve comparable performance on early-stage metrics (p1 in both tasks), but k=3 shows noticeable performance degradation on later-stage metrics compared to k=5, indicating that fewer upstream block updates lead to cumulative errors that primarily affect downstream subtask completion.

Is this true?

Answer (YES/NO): NO